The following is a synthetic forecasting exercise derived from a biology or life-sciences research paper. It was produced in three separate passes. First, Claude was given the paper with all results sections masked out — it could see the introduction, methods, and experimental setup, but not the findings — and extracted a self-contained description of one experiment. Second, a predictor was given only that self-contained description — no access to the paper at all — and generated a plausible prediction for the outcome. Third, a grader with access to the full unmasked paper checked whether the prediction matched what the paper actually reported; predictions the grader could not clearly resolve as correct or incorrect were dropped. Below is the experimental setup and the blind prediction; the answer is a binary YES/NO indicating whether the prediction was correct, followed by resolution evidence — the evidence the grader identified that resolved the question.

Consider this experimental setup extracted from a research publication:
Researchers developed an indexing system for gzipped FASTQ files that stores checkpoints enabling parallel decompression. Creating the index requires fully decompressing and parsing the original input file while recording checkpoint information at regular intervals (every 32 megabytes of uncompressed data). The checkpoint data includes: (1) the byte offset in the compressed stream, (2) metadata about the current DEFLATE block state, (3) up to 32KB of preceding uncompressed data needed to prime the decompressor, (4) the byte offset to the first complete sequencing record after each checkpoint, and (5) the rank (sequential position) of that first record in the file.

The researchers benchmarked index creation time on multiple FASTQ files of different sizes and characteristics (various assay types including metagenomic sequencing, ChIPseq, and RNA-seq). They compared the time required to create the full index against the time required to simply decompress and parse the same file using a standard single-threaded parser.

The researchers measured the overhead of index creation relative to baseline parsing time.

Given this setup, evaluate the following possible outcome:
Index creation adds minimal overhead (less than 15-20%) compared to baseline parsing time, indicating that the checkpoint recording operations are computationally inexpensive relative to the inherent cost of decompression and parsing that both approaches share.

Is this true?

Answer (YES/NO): NO